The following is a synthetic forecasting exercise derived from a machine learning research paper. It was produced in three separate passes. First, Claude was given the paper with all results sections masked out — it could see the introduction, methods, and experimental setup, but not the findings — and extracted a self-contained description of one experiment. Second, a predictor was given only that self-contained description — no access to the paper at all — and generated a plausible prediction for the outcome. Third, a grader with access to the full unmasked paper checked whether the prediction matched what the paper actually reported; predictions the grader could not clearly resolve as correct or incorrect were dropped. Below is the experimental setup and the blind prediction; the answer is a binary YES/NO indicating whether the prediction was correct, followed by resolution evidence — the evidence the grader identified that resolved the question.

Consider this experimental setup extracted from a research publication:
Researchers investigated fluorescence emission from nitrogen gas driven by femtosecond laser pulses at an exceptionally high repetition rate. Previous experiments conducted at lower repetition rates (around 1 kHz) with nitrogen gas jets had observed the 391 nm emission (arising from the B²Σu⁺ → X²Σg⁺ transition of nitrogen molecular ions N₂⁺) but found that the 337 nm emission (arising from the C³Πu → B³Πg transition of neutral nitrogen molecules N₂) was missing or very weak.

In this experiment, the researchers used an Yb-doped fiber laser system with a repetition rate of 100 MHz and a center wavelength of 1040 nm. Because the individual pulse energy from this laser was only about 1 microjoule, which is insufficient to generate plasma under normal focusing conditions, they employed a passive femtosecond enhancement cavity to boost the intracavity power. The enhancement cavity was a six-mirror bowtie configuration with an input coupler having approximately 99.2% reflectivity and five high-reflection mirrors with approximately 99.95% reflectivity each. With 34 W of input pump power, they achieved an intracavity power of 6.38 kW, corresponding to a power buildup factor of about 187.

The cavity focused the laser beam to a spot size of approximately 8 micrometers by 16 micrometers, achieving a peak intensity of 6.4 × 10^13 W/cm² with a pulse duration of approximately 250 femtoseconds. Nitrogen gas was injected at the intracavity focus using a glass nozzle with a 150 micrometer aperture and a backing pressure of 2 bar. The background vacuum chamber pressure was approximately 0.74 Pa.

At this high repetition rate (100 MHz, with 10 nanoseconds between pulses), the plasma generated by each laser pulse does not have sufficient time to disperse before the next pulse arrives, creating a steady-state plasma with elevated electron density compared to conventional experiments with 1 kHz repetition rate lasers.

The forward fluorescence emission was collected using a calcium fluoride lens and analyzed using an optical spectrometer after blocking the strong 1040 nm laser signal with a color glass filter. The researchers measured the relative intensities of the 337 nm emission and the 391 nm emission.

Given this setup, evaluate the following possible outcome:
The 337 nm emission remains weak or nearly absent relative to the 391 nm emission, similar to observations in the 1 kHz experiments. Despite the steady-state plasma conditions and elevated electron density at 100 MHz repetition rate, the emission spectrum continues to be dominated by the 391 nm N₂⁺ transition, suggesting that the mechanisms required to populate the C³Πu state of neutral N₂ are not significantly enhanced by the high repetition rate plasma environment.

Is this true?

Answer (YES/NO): NO